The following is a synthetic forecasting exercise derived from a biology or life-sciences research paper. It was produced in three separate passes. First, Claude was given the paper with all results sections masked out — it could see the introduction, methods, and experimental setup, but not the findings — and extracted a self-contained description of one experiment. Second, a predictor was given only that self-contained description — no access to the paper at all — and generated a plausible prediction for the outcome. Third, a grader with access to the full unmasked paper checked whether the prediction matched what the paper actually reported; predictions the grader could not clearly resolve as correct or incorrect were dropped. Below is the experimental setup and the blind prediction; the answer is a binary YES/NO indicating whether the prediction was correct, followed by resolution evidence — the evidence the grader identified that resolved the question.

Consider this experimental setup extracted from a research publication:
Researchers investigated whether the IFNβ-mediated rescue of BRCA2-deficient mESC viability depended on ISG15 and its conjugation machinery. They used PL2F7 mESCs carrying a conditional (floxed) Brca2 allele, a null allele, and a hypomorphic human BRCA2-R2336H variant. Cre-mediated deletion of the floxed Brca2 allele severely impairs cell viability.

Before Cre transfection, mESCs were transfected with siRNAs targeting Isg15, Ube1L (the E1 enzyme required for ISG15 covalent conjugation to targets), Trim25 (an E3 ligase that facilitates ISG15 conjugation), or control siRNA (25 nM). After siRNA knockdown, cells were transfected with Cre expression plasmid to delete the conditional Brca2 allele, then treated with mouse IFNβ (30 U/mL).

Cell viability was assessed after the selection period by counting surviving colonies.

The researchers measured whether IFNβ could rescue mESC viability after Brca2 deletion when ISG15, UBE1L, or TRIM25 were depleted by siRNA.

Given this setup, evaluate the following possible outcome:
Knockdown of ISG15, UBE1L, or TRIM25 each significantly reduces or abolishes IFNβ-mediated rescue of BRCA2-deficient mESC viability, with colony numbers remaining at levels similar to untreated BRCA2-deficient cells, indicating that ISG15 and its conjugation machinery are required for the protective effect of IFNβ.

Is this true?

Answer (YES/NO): YES